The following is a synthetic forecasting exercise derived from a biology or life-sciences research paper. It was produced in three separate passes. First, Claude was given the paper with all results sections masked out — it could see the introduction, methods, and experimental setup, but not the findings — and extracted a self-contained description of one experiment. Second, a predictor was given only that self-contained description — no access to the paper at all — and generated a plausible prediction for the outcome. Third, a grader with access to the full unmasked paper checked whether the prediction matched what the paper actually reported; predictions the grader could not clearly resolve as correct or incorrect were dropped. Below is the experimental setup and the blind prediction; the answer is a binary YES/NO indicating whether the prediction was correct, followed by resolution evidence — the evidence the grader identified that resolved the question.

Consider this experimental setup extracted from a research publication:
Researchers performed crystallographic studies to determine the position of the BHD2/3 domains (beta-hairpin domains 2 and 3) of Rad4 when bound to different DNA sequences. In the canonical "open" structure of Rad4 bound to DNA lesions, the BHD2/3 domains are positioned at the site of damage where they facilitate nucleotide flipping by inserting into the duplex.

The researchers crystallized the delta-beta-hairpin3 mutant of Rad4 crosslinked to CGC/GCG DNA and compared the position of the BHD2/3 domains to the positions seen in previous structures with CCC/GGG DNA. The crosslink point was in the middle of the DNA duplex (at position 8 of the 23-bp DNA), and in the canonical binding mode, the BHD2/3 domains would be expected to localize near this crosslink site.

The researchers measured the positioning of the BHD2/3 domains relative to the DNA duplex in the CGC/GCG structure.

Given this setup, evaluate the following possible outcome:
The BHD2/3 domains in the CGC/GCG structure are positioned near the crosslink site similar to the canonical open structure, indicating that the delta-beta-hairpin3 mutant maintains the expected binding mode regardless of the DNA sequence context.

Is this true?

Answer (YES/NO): NO